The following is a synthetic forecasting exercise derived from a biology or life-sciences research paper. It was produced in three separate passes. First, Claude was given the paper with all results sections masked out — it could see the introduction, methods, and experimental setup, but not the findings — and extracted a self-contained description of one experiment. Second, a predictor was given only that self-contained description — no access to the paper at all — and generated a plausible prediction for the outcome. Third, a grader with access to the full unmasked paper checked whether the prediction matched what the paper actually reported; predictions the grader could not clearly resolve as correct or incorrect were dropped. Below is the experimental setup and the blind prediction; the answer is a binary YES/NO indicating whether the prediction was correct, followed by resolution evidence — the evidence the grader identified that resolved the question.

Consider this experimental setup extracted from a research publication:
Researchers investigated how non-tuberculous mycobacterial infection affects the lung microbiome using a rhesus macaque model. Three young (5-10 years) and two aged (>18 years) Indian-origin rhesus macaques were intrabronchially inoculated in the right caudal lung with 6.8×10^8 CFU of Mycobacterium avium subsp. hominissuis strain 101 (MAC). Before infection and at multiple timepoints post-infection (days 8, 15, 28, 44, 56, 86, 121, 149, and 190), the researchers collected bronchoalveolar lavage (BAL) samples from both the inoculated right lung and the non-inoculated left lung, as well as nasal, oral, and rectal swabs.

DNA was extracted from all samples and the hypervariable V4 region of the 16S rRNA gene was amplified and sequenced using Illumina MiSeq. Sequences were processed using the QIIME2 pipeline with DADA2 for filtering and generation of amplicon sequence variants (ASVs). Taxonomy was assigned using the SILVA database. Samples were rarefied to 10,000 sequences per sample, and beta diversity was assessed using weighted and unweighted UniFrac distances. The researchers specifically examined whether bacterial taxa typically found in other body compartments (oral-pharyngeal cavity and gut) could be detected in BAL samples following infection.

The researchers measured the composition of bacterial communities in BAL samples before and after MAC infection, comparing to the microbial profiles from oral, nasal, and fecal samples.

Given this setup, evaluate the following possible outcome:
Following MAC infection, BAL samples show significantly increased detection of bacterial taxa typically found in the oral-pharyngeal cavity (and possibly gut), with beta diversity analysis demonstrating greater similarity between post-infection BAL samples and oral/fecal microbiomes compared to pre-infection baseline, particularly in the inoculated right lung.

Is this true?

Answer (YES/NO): NO